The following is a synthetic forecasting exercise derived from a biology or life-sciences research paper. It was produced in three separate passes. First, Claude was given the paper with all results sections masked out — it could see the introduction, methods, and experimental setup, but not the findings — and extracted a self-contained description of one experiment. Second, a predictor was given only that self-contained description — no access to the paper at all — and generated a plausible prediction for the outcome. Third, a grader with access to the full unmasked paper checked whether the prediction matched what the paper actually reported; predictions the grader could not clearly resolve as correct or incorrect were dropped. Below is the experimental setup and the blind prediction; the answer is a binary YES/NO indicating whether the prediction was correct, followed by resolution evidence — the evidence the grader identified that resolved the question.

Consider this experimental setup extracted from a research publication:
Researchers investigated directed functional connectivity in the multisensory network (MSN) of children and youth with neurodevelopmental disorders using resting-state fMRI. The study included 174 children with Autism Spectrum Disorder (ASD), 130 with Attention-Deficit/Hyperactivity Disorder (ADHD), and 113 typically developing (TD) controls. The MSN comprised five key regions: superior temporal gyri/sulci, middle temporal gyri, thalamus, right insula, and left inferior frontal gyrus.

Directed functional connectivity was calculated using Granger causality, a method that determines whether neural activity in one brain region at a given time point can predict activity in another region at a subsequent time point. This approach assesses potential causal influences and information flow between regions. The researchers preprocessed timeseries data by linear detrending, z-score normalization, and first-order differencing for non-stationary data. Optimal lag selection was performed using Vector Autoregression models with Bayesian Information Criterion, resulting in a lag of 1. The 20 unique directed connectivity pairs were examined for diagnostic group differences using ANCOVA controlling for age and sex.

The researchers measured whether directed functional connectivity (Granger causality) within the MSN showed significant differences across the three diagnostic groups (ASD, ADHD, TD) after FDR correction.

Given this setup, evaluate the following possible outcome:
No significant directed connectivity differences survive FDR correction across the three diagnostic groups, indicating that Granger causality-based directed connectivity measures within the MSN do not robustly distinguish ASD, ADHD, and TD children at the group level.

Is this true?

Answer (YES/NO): YES